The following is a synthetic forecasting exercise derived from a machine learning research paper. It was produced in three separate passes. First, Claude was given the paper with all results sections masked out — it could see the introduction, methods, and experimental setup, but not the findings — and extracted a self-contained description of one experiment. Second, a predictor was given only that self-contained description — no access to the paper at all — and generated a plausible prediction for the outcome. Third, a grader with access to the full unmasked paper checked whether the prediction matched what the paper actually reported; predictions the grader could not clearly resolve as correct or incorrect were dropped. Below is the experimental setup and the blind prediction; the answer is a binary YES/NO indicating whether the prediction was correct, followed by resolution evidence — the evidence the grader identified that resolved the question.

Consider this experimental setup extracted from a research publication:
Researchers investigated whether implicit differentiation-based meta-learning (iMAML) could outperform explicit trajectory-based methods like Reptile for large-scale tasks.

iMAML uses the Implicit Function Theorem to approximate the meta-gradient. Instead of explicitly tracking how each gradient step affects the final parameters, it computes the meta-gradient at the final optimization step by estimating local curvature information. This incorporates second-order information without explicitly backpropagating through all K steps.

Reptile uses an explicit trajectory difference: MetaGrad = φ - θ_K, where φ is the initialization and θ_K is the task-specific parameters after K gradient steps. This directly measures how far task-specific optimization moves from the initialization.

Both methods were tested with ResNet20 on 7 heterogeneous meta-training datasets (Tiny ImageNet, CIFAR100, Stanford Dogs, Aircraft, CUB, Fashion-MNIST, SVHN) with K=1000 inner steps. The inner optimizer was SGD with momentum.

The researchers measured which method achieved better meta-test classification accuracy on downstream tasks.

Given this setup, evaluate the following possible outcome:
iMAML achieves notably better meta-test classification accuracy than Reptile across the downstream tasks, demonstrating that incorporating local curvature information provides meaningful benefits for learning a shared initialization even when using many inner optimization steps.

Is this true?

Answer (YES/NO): NO